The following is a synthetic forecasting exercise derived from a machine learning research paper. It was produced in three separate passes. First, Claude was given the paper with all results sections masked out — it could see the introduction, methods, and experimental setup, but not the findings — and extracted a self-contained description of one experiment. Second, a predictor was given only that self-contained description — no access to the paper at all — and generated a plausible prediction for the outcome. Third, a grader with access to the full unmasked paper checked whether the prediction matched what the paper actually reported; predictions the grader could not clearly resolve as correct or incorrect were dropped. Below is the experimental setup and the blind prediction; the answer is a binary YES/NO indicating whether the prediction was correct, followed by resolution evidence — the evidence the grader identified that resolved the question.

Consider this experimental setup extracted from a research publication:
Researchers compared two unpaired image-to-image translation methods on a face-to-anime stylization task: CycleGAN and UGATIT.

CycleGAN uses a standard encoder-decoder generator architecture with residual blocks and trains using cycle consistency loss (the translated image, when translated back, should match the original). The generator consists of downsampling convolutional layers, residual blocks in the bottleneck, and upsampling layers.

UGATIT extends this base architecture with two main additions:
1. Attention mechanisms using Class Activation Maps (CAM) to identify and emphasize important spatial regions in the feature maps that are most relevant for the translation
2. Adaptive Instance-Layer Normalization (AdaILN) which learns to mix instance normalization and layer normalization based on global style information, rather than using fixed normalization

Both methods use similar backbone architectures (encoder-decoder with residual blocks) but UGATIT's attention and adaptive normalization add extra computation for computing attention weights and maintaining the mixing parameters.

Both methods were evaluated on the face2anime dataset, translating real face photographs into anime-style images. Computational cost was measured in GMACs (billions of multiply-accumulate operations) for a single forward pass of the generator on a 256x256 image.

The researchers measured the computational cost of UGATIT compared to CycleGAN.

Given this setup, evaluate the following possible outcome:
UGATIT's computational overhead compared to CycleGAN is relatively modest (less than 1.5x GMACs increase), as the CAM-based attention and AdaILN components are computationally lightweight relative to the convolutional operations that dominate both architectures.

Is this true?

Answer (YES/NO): YES